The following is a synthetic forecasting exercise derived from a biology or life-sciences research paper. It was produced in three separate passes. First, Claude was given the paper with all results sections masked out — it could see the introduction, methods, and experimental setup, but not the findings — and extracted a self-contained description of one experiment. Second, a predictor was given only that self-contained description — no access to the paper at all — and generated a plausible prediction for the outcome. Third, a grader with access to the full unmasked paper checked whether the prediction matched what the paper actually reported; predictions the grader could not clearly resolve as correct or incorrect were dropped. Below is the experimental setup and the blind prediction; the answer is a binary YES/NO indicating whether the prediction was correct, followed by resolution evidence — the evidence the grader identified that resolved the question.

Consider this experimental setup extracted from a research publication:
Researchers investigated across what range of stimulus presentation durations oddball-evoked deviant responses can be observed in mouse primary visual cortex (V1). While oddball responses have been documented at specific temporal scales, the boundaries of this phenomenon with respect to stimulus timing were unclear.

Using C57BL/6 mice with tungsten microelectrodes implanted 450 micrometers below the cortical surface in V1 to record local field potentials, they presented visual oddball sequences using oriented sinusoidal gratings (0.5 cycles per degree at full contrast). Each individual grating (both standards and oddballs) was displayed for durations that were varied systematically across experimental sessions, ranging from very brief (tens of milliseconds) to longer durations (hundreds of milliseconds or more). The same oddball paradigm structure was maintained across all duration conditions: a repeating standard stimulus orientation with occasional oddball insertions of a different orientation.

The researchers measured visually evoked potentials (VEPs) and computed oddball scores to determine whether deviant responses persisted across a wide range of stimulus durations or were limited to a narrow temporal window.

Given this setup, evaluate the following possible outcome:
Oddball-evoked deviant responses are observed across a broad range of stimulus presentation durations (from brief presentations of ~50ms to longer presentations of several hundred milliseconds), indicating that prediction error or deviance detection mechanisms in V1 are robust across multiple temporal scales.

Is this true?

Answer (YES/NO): YES